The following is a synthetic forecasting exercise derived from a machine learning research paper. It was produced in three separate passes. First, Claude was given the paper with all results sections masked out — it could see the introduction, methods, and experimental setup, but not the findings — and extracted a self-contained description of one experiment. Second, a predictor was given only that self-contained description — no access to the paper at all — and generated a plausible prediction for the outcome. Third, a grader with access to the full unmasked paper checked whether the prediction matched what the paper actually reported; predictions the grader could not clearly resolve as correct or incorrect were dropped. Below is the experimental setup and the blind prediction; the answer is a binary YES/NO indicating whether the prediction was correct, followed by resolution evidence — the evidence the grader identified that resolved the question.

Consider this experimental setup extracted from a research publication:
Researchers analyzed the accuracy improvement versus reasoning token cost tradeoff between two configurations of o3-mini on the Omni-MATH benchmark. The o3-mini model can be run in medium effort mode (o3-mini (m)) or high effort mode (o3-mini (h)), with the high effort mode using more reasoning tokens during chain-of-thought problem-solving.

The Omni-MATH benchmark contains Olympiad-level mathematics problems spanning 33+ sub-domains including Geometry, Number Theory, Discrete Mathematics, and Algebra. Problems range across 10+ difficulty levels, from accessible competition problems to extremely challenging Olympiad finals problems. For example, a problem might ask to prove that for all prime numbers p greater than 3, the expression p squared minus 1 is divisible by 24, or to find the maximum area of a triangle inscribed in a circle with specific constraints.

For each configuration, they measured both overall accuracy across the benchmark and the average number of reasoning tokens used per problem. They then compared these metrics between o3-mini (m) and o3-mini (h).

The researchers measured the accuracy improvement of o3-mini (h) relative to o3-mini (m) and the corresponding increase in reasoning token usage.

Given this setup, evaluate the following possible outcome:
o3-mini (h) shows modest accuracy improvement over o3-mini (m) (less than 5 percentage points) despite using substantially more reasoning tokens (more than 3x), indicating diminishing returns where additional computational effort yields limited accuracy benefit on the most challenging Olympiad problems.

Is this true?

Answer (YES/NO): NO